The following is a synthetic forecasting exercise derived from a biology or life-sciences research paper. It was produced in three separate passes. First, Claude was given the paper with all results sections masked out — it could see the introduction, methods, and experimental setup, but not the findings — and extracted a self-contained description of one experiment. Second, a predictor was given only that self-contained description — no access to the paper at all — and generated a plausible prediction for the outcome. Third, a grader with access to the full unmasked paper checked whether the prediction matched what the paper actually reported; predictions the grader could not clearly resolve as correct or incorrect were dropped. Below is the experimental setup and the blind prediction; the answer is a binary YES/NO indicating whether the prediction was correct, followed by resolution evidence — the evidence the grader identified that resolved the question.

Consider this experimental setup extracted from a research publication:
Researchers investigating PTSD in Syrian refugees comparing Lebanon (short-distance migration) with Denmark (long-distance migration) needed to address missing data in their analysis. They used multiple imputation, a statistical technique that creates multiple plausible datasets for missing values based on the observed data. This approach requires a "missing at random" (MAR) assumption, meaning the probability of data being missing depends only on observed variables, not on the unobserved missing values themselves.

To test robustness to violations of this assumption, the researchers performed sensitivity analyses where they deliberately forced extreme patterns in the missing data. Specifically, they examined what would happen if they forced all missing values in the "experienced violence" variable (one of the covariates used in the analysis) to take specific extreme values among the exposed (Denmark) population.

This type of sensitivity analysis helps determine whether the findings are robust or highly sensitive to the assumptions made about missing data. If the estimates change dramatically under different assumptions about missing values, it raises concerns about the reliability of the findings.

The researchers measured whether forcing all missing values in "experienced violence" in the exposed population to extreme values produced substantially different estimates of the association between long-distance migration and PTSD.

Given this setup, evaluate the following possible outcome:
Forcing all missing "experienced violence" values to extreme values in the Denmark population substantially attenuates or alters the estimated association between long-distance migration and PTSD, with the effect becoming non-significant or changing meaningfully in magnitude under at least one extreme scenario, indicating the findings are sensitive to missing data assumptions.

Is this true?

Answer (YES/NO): YES